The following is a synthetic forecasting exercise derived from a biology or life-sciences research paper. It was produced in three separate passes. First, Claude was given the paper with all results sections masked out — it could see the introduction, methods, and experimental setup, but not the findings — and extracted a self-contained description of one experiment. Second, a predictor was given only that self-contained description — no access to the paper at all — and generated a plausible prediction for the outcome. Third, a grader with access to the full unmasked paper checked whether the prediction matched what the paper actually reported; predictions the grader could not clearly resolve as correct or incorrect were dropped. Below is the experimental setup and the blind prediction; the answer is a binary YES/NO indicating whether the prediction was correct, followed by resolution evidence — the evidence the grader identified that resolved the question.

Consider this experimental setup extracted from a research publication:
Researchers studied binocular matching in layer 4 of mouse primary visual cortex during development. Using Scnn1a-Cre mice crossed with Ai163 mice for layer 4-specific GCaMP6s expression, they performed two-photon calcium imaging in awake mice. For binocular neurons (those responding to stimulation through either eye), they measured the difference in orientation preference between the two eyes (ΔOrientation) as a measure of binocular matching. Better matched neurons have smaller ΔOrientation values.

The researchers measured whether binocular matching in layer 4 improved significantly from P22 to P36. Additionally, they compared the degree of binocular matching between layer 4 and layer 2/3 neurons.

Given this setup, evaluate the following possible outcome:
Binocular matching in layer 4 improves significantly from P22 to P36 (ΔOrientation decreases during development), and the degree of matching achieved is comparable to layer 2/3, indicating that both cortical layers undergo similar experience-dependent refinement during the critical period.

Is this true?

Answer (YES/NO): NO